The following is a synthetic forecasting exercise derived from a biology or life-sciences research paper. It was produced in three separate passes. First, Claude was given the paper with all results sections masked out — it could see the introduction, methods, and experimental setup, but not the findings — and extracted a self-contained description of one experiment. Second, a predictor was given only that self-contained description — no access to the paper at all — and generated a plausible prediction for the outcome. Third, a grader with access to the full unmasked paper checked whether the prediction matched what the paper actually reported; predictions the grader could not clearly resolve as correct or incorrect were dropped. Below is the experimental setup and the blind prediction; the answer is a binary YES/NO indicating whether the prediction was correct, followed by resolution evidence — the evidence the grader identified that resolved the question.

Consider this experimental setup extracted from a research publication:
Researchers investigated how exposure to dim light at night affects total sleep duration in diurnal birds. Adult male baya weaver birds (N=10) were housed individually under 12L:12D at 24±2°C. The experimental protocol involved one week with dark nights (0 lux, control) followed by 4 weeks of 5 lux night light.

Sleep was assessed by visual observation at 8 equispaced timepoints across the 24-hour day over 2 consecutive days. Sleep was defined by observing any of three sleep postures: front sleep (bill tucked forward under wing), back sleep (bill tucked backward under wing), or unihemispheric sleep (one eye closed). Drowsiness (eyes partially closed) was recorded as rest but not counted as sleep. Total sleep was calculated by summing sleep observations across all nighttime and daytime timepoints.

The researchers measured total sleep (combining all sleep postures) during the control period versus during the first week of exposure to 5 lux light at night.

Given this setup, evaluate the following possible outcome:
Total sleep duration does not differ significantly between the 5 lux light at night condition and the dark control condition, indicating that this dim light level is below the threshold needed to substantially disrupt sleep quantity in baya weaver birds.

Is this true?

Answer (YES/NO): NO